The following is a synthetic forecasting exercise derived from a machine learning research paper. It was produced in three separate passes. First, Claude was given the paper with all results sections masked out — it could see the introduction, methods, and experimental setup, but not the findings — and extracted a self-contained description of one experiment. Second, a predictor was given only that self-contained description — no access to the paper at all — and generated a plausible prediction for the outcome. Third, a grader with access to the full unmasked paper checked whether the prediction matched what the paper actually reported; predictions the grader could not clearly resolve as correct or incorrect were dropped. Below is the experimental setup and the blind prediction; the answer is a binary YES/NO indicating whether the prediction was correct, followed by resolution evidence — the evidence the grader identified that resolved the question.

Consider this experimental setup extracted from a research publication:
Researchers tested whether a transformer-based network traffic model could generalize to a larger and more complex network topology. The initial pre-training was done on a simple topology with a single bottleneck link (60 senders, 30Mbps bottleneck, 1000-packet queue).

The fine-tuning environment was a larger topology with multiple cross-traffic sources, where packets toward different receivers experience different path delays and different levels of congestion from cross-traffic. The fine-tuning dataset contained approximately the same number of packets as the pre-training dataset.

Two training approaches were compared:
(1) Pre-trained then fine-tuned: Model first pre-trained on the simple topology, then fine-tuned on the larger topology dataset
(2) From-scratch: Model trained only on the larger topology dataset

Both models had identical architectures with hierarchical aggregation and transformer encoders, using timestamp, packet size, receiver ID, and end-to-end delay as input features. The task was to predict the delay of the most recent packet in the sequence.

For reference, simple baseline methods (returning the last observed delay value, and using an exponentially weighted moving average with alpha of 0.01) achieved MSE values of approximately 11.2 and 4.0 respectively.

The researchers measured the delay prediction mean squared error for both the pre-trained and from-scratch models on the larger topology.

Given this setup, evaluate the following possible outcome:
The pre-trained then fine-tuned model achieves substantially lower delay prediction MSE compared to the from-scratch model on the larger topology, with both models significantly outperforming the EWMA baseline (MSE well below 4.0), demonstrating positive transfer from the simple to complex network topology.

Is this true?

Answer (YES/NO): NO